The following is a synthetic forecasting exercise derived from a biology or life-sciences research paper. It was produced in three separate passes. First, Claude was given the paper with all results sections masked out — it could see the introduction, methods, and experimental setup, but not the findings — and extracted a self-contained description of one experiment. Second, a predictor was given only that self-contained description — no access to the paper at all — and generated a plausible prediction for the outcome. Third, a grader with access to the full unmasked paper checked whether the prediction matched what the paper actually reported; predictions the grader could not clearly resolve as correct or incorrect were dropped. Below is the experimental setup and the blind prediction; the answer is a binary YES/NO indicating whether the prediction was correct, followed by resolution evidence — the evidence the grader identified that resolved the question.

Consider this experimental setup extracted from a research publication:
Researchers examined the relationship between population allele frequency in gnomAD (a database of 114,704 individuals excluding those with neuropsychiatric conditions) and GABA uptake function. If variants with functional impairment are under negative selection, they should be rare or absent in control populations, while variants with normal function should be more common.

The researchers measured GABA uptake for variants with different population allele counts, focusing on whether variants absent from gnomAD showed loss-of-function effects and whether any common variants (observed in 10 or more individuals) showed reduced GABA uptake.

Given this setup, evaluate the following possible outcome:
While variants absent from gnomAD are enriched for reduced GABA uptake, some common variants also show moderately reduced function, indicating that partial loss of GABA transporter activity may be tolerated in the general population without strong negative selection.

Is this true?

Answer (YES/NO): NO